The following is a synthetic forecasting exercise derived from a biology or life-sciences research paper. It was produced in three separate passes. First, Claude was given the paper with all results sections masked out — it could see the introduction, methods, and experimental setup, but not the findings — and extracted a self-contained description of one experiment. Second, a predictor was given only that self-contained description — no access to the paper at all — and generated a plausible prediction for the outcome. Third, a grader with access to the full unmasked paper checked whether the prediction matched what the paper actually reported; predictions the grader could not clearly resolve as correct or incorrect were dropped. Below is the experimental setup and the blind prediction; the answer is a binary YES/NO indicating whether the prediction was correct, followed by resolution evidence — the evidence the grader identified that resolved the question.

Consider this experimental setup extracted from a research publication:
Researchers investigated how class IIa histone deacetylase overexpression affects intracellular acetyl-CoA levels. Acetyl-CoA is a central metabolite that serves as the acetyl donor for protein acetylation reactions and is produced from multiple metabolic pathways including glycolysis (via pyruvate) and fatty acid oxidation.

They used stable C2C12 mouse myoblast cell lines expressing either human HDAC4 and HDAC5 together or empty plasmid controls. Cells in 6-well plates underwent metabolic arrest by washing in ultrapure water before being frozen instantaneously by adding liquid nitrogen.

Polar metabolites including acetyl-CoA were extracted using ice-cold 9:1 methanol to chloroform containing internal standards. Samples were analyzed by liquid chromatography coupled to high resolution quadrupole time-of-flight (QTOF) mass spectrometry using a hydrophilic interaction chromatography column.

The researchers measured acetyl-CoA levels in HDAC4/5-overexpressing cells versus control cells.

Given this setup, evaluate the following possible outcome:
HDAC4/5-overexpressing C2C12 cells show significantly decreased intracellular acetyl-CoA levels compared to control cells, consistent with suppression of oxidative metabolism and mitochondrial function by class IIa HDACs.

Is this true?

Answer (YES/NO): YES